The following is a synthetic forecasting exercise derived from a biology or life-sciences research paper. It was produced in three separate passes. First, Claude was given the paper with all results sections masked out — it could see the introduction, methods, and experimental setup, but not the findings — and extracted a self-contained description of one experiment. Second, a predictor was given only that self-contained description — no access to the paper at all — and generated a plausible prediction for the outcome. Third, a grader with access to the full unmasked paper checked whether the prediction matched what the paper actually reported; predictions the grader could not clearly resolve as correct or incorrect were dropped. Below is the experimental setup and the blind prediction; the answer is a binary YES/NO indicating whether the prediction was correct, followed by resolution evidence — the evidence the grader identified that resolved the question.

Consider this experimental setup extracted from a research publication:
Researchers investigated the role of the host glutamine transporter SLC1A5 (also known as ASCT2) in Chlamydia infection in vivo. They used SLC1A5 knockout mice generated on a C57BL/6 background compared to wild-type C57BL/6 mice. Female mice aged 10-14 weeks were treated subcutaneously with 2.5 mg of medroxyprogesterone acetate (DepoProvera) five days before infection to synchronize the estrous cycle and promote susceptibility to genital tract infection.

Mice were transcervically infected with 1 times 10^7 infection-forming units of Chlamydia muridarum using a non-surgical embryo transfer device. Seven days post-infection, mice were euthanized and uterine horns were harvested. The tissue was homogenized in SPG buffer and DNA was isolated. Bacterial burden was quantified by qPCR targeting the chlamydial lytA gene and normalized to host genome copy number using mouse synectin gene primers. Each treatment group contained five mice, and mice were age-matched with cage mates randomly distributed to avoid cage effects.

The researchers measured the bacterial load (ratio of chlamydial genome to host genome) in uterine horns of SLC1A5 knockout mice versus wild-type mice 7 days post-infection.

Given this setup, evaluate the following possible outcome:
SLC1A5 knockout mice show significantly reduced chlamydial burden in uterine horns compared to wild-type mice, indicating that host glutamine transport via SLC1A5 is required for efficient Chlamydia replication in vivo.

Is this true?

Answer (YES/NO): YES